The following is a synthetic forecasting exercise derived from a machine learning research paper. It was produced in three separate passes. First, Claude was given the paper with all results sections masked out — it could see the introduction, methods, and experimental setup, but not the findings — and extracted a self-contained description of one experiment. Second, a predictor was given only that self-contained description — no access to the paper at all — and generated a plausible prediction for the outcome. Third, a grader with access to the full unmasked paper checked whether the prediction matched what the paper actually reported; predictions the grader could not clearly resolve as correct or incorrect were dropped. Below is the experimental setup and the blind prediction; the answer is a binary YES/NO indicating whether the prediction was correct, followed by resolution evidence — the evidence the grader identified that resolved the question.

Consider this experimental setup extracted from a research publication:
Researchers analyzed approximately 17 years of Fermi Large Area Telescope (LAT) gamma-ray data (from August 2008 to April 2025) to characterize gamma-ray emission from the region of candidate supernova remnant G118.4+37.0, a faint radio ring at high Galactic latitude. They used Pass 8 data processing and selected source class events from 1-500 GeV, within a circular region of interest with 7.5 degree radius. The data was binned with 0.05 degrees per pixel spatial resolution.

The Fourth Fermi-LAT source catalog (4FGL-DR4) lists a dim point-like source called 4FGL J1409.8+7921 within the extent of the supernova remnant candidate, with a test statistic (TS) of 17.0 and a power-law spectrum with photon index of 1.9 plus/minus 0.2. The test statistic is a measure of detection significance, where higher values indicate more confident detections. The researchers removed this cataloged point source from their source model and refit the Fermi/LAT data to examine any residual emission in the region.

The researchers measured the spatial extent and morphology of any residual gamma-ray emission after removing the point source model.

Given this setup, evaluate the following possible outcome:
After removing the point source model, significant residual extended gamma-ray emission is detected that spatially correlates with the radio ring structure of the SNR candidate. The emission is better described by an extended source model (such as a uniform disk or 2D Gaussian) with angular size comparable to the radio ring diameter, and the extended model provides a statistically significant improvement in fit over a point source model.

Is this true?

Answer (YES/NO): YES